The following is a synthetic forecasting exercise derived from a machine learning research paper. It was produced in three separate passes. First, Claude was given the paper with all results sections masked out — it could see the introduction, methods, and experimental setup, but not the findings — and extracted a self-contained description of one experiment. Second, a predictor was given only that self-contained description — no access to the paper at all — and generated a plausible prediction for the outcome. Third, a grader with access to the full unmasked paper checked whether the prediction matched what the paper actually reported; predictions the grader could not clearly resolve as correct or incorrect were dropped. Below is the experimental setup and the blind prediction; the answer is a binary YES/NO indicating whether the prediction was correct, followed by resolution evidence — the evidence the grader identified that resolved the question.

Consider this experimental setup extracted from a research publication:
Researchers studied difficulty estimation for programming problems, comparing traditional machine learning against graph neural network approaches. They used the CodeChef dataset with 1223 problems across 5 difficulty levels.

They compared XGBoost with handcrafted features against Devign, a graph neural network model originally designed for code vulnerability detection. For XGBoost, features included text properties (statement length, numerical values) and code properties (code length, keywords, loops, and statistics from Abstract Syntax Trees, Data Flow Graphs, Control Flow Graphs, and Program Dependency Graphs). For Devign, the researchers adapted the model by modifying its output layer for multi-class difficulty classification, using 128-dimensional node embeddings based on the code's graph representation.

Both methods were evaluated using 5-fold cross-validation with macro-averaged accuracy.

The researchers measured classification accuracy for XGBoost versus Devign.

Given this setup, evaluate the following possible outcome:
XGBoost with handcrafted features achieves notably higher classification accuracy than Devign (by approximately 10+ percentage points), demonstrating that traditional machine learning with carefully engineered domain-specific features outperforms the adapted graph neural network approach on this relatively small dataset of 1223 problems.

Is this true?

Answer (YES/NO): NO